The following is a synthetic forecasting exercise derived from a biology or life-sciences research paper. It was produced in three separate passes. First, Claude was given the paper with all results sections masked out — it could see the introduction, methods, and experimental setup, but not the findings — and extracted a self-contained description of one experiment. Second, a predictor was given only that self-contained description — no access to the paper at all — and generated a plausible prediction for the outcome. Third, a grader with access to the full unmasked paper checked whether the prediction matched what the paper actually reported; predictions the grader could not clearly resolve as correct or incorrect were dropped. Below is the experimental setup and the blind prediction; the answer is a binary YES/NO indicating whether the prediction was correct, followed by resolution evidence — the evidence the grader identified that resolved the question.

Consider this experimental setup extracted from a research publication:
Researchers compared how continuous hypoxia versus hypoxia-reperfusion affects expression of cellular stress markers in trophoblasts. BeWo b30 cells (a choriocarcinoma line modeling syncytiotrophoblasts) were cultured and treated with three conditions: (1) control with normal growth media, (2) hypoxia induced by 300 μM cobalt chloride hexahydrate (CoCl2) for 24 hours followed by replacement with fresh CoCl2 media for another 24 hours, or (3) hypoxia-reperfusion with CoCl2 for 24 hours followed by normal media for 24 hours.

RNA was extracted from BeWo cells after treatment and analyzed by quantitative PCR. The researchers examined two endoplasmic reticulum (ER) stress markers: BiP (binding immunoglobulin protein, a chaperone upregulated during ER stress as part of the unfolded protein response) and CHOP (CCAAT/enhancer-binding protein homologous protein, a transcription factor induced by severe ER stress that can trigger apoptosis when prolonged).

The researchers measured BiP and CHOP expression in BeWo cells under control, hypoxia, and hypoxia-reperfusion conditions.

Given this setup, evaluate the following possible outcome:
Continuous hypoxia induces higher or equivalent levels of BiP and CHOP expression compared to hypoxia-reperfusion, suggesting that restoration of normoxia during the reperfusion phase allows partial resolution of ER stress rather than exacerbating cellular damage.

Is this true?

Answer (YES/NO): NO